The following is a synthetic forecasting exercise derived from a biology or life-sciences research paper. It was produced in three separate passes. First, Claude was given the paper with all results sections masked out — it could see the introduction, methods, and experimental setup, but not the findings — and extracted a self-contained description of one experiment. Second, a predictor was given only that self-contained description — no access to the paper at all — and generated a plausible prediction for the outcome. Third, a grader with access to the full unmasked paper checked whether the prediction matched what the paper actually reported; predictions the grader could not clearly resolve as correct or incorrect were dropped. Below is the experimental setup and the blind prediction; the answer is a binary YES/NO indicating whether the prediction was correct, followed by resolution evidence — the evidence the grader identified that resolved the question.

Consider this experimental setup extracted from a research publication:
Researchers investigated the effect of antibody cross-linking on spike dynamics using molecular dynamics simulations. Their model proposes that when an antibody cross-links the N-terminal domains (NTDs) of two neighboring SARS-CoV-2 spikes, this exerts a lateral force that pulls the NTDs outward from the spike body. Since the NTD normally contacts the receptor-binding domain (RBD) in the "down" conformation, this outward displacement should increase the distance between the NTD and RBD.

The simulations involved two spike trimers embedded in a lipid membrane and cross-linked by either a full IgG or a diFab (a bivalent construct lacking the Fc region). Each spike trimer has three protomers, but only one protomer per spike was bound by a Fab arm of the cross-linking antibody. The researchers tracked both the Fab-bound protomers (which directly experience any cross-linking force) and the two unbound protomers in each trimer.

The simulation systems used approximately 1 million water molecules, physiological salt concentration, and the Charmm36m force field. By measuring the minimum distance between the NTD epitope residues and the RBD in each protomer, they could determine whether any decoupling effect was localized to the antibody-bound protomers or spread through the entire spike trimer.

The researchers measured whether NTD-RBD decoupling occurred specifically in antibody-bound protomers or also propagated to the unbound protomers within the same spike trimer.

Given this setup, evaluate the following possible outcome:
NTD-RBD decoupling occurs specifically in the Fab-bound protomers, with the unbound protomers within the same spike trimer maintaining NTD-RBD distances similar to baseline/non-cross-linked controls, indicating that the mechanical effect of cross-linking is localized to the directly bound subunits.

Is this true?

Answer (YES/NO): YES